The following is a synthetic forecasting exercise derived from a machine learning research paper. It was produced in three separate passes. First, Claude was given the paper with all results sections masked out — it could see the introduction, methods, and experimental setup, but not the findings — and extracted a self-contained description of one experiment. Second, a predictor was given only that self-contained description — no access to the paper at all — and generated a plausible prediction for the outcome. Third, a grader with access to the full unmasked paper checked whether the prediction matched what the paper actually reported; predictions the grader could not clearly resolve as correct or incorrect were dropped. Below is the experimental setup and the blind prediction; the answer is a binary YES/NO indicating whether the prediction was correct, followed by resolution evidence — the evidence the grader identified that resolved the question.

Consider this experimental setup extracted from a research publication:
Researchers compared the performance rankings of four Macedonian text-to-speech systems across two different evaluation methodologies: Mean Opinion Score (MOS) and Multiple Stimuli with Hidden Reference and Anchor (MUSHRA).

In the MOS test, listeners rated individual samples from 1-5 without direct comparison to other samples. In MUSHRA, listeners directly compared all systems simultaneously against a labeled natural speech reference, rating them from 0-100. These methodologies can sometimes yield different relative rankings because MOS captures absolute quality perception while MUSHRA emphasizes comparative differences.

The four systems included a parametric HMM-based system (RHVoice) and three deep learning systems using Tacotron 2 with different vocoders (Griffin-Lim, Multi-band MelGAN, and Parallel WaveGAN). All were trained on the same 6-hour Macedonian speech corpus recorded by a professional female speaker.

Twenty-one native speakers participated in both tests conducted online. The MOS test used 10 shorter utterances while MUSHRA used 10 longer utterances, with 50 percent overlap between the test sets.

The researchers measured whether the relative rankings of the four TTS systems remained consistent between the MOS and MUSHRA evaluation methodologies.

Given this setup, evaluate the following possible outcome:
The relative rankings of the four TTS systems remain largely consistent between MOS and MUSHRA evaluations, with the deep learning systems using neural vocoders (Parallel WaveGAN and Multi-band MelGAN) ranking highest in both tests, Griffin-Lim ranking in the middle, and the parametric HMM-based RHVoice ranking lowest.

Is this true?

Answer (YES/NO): NO